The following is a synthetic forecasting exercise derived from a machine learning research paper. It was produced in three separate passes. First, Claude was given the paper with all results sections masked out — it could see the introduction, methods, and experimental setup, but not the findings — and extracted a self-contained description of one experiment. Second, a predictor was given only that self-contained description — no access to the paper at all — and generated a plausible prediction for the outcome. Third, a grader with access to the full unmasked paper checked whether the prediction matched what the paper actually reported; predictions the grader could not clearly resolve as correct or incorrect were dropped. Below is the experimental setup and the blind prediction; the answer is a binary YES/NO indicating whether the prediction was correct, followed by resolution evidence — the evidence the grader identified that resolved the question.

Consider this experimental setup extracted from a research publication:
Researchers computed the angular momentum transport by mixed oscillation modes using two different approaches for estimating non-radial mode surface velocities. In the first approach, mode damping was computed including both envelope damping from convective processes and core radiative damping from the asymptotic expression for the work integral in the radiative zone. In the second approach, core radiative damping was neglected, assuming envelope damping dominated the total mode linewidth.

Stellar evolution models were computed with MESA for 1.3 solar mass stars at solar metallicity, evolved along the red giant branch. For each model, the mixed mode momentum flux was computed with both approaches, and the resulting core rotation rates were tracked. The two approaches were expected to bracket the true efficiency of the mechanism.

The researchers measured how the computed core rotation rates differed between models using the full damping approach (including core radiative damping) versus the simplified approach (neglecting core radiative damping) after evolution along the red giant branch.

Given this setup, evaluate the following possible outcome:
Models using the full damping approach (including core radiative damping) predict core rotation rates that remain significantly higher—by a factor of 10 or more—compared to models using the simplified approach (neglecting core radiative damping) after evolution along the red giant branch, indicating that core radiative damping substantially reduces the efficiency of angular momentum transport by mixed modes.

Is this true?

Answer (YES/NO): YES